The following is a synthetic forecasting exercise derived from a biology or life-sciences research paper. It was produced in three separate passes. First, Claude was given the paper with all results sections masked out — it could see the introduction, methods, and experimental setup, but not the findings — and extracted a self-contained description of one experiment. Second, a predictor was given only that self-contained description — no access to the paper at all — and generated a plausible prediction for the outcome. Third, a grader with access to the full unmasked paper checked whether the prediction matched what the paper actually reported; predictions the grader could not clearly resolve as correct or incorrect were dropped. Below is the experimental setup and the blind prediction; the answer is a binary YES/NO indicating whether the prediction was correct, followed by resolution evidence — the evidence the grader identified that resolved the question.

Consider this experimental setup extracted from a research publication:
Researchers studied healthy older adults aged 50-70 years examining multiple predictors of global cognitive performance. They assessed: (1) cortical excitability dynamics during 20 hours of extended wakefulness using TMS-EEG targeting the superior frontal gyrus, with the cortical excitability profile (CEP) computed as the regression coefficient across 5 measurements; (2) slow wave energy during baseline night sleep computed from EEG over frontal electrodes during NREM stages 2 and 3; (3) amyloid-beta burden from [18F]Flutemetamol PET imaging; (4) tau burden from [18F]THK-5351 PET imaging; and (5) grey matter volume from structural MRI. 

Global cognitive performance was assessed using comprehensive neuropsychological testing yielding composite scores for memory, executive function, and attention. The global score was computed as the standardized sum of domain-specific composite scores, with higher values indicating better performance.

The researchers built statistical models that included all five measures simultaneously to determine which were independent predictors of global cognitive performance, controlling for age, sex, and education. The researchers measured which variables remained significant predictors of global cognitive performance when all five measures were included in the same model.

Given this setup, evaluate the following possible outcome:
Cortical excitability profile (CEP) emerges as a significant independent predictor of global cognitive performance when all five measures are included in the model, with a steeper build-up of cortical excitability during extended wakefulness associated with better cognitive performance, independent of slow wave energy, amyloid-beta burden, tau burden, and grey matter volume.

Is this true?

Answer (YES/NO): YES